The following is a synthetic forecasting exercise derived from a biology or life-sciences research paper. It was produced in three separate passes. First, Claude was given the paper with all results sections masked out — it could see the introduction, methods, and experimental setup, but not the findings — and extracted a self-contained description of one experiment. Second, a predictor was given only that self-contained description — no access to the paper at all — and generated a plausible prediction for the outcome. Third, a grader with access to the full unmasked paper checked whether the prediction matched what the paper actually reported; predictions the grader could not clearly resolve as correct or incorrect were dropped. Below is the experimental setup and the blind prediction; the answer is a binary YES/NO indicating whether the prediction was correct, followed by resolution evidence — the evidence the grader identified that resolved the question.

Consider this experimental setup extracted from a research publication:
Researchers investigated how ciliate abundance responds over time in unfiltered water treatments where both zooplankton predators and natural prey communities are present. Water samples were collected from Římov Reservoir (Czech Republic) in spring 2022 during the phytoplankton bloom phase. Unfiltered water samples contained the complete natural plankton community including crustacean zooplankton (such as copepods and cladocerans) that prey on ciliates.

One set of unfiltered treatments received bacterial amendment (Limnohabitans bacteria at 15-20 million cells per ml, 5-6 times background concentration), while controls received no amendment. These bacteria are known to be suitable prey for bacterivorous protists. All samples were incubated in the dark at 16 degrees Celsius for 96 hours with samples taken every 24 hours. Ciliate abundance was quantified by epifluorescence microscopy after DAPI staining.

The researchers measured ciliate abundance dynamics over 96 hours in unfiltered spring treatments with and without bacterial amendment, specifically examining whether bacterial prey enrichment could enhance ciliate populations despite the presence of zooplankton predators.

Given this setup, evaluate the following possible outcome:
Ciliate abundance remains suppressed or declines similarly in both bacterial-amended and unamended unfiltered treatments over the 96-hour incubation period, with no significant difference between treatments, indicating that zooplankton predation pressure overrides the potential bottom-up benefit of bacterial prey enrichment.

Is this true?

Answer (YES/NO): YES